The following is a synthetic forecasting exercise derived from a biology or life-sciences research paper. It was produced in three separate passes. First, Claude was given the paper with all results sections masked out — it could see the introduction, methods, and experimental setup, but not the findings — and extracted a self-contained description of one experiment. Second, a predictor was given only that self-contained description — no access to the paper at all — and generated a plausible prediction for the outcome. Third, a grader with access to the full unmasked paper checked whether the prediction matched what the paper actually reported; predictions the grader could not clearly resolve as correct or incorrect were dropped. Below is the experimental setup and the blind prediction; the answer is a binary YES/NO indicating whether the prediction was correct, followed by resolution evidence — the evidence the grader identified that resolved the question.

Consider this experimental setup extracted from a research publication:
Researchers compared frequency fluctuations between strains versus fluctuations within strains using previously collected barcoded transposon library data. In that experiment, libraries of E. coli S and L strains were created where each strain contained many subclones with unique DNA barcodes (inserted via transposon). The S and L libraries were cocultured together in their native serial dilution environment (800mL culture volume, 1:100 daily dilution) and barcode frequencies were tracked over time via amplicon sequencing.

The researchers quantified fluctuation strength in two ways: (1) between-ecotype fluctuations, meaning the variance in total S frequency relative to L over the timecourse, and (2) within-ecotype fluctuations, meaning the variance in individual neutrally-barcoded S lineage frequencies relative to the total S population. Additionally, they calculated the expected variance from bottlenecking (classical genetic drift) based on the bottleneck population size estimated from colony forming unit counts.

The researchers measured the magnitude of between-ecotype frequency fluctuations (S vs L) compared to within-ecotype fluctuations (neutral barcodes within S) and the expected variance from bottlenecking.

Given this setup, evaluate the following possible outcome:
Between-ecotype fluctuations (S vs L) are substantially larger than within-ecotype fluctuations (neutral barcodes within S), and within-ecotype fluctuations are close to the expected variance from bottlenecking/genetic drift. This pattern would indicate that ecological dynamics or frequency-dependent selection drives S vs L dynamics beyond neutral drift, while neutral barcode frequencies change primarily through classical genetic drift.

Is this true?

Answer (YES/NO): YES